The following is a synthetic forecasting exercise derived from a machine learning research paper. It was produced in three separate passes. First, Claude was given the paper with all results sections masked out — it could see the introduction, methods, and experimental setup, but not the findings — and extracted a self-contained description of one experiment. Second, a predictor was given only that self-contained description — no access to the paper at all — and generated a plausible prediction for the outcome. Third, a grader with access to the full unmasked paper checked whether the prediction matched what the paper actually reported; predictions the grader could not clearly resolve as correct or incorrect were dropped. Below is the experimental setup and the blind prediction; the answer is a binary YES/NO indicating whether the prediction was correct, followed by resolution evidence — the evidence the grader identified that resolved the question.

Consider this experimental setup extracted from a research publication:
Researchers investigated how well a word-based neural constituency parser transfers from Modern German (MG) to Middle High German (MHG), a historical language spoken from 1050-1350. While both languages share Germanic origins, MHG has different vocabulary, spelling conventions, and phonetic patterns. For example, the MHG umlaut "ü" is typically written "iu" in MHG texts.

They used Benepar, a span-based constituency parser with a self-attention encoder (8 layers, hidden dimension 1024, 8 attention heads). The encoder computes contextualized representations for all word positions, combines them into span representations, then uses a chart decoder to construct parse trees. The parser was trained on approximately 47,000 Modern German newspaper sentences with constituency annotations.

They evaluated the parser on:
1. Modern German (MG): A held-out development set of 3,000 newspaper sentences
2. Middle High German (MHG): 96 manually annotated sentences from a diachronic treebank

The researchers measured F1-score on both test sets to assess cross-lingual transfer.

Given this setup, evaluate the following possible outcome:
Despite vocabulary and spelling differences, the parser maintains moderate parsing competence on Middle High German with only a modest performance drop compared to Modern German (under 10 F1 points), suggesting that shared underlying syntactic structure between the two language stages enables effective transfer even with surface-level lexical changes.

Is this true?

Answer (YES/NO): NO